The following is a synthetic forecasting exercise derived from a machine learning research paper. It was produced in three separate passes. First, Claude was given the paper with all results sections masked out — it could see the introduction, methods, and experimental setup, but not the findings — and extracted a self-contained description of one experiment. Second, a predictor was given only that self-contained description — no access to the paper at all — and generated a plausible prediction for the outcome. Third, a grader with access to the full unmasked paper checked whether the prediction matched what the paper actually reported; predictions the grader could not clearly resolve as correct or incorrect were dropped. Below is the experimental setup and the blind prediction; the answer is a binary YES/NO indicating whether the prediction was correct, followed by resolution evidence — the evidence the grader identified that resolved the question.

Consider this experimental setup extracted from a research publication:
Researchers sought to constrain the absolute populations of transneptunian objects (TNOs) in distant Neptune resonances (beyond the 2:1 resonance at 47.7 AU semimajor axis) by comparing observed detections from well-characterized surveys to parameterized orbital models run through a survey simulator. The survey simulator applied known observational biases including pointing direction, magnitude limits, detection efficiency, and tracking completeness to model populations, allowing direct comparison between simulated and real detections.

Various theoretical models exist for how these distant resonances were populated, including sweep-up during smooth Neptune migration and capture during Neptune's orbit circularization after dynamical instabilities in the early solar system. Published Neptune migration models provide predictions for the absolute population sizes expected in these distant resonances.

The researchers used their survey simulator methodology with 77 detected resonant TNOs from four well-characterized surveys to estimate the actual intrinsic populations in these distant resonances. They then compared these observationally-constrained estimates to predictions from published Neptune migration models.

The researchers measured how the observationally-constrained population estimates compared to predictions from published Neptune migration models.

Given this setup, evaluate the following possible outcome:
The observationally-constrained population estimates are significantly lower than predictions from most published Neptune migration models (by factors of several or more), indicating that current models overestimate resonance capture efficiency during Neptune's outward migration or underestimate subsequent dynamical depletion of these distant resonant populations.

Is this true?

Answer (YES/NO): NO